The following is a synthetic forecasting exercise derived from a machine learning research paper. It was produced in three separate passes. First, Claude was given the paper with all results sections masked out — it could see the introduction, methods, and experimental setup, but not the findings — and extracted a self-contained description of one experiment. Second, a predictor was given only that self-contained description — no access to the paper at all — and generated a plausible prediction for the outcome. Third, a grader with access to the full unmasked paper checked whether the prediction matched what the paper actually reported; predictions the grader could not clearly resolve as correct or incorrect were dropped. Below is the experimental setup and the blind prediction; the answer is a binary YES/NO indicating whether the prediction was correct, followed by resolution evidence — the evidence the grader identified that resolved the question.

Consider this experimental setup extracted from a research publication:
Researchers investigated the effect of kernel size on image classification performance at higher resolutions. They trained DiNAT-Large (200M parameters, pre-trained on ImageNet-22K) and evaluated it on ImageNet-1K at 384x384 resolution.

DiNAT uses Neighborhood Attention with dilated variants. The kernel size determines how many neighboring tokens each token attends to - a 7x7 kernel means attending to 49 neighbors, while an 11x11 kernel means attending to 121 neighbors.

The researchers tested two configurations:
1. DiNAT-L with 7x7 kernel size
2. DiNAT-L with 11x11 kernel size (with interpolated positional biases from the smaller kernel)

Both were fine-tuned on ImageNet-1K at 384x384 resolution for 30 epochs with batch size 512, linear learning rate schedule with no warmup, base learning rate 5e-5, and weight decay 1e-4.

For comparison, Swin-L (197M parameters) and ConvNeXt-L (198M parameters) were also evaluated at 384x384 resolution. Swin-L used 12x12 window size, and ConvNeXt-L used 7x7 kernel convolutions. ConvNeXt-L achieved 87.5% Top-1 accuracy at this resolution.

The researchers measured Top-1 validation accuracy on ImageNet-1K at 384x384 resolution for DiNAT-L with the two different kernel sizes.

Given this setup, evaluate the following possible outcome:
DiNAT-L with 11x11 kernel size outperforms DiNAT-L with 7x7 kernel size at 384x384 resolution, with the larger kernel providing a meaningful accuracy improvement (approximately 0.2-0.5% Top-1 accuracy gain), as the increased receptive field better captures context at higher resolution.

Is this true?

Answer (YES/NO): NO